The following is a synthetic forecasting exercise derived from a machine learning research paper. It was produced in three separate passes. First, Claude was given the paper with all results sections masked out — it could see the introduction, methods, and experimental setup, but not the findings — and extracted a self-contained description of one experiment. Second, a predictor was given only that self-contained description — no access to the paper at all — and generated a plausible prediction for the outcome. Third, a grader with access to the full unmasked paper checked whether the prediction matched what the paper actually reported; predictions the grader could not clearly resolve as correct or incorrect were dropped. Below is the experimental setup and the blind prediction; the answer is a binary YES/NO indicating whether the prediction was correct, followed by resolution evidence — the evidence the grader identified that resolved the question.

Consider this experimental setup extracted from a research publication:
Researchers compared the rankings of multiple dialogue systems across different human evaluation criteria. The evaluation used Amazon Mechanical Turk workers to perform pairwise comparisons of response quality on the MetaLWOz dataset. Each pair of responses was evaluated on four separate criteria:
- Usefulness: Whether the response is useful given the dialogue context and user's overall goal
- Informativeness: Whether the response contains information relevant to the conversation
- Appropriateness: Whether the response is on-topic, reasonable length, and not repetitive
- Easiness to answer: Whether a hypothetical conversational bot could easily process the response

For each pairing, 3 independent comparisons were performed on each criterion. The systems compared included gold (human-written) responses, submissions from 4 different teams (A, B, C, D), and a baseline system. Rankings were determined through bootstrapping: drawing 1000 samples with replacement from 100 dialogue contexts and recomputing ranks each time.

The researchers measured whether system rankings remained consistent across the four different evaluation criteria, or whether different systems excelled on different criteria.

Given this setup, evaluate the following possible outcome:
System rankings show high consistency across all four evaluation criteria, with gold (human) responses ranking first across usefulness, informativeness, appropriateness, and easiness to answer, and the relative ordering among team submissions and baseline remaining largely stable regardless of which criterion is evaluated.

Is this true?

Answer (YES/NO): NO